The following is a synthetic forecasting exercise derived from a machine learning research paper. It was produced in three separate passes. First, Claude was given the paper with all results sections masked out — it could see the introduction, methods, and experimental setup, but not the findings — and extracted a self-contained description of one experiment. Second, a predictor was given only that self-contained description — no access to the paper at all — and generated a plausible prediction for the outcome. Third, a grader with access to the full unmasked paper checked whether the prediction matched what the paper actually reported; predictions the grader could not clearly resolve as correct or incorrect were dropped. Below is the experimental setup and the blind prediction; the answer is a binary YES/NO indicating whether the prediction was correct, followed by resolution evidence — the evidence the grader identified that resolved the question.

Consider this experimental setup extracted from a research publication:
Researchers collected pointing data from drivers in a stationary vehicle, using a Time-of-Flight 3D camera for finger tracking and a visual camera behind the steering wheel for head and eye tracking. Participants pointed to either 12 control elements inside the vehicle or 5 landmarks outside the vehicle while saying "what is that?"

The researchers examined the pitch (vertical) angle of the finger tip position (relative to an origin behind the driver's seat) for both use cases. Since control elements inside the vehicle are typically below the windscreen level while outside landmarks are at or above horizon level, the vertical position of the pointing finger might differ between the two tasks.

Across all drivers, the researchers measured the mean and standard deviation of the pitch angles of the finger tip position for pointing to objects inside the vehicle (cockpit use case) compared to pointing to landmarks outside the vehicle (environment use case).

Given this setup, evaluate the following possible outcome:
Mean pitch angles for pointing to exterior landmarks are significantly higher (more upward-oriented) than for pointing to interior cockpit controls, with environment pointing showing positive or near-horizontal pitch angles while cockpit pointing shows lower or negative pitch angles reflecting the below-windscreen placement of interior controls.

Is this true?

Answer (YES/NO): NO